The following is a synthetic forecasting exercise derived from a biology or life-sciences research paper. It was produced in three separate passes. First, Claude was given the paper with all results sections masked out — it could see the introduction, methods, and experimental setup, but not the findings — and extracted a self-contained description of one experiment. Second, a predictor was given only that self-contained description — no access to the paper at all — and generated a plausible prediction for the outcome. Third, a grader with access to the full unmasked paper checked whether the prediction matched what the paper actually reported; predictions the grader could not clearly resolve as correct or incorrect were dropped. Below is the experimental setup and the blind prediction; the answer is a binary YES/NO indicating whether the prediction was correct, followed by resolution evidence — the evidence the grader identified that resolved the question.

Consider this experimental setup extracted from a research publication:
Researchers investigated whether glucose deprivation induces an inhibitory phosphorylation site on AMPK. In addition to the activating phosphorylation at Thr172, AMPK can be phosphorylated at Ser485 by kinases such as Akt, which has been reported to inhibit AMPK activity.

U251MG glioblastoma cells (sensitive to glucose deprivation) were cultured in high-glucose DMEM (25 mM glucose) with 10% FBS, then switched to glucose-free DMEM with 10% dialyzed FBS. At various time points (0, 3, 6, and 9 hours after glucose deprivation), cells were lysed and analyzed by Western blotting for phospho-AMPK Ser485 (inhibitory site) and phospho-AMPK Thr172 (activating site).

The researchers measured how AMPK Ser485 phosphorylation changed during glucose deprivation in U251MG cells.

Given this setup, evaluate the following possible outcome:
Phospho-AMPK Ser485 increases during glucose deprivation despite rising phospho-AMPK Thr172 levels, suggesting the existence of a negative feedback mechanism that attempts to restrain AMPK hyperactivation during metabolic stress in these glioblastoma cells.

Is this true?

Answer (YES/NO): NO